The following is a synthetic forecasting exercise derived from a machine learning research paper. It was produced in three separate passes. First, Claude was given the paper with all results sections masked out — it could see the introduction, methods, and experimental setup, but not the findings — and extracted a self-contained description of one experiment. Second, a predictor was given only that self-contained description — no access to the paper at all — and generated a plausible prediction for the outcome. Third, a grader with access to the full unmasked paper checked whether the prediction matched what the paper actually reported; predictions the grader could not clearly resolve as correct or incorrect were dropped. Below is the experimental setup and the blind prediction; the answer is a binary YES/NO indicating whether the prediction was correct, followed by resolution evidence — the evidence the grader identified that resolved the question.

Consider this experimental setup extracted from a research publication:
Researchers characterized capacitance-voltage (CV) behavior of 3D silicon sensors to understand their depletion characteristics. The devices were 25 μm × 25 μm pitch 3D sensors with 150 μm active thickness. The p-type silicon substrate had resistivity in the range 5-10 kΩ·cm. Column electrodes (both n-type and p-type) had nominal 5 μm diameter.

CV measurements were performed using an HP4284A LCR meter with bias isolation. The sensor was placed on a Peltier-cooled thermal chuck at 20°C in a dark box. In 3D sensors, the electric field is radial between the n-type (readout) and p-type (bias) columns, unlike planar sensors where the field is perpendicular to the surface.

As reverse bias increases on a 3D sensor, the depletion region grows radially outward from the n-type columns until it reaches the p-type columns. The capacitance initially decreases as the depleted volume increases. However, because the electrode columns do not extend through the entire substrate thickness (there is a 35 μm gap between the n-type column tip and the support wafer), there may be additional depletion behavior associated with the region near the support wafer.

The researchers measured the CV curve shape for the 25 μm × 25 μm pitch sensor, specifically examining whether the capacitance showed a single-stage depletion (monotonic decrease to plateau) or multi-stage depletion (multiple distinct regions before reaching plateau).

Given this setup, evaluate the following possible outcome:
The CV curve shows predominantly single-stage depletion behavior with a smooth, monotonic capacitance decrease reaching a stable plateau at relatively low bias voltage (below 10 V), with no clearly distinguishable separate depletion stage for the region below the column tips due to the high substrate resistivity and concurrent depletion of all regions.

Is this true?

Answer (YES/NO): NO